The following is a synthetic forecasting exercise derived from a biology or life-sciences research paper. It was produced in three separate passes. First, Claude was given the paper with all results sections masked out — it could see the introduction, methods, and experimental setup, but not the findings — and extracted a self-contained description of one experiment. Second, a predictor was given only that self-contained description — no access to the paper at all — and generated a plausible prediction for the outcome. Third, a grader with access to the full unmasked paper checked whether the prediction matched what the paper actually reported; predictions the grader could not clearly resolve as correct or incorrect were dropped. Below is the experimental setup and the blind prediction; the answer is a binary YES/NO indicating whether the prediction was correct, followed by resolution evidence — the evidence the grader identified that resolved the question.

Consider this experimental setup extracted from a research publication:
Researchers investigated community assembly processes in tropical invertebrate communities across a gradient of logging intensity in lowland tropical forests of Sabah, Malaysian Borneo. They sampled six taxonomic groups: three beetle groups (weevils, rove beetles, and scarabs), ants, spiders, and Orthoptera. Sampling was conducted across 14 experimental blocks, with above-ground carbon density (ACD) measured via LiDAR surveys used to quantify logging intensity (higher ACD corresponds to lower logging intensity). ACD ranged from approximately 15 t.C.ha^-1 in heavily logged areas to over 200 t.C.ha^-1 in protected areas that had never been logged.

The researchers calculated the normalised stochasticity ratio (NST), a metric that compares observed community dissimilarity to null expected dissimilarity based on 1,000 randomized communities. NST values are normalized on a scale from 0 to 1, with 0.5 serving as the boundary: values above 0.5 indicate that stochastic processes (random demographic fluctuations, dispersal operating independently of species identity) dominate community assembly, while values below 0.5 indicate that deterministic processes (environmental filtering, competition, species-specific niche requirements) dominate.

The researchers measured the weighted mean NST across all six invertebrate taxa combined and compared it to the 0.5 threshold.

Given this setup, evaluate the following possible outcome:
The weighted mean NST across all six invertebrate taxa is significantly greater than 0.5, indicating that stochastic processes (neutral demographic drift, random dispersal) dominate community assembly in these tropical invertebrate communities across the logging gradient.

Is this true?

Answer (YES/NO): NO